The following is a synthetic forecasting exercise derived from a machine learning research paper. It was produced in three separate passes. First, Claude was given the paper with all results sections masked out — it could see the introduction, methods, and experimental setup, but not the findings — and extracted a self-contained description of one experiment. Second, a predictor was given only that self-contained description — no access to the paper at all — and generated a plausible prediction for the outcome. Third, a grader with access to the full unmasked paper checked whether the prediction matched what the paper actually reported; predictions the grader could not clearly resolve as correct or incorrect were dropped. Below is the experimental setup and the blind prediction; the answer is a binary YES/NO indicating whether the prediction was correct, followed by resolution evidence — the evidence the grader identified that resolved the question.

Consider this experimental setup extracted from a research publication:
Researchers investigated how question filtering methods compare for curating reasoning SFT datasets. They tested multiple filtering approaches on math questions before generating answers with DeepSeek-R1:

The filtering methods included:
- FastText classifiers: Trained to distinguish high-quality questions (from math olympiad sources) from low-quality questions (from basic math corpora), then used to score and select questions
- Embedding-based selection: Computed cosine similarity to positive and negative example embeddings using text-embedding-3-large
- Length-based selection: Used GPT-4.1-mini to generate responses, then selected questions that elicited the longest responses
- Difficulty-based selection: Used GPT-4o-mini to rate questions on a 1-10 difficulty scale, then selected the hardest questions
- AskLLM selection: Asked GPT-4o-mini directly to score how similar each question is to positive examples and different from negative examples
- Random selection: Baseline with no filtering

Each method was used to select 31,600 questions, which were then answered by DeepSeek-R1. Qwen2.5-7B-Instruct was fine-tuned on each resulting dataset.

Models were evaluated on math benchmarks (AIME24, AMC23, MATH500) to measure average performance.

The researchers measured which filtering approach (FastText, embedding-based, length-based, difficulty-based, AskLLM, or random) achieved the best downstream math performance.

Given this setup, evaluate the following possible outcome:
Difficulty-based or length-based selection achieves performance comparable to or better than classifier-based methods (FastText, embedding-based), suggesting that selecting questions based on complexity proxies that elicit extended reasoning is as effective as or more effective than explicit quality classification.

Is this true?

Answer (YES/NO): YES